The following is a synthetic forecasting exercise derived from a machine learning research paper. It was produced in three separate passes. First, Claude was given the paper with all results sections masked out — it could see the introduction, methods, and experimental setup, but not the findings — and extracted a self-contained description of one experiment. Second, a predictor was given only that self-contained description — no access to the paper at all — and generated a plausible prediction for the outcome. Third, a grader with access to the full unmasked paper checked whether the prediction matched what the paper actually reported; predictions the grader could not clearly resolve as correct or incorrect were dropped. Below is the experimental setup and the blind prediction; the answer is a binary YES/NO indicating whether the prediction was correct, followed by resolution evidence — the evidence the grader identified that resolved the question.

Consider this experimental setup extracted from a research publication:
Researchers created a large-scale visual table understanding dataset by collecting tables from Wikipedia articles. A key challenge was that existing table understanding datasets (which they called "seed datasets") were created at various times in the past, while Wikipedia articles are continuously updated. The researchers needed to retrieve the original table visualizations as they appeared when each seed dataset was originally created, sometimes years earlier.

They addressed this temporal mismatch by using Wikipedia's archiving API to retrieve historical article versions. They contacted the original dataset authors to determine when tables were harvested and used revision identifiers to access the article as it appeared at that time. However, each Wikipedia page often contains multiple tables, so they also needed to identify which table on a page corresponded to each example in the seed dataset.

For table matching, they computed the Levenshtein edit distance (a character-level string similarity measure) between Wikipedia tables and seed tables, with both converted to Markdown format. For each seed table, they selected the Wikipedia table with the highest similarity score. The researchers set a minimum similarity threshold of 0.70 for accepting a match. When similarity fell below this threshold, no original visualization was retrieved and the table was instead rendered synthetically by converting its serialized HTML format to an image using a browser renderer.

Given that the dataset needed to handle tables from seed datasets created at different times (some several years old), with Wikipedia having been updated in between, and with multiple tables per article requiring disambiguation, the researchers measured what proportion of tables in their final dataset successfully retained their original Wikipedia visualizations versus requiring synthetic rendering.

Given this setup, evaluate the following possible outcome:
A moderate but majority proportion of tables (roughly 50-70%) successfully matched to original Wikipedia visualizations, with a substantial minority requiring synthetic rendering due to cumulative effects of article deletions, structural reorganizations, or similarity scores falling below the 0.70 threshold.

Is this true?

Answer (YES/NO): NO